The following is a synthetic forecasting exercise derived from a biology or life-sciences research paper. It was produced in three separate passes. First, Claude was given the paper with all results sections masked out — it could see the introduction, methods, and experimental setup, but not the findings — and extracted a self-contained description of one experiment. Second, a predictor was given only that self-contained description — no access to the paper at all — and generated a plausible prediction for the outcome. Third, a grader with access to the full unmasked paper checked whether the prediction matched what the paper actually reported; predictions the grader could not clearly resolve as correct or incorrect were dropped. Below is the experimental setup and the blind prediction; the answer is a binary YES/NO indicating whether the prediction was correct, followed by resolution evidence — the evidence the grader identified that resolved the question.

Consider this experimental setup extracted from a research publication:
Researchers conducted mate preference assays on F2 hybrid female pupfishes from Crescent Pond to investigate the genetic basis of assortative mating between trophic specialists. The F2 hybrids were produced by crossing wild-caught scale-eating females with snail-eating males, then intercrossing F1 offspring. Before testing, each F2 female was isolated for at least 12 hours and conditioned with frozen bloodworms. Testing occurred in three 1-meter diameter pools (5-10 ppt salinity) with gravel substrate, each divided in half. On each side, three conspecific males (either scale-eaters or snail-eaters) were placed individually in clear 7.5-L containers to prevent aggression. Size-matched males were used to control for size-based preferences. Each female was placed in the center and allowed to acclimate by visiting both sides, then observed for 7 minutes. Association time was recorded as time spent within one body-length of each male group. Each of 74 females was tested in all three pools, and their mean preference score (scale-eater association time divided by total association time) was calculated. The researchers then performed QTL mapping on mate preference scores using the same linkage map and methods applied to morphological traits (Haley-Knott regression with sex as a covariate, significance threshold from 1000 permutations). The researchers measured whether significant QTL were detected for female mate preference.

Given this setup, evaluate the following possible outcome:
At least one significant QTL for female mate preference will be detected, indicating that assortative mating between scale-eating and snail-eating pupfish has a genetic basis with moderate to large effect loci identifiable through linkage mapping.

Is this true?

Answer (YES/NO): NO